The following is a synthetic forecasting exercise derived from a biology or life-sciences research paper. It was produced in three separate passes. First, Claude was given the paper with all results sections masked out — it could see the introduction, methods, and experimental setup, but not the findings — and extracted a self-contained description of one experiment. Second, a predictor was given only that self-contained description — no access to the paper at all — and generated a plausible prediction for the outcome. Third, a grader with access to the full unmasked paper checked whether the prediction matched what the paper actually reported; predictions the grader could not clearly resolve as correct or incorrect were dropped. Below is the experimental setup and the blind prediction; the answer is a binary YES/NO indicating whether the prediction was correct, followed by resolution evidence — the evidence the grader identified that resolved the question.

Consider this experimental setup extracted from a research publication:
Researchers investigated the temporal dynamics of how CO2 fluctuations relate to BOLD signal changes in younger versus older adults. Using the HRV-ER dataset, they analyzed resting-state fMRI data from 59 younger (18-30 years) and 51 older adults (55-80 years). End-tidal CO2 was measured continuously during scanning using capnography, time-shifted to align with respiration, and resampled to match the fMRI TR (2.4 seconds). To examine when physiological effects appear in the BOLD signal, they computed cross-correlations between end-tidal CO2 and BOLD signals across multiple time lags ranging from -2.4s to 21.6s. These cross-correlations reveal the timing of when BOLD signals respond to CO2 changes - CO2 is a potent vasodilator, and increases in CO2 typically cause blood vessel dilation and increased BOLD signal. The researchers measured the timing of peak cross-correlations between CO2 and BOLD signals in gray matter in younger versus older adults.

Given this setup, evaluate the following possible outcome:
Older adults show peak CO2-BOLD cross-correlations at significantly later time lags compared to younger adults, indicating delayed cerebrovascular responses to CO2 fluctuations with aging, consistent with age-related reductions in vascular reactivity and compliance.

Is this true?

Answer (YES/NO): YES